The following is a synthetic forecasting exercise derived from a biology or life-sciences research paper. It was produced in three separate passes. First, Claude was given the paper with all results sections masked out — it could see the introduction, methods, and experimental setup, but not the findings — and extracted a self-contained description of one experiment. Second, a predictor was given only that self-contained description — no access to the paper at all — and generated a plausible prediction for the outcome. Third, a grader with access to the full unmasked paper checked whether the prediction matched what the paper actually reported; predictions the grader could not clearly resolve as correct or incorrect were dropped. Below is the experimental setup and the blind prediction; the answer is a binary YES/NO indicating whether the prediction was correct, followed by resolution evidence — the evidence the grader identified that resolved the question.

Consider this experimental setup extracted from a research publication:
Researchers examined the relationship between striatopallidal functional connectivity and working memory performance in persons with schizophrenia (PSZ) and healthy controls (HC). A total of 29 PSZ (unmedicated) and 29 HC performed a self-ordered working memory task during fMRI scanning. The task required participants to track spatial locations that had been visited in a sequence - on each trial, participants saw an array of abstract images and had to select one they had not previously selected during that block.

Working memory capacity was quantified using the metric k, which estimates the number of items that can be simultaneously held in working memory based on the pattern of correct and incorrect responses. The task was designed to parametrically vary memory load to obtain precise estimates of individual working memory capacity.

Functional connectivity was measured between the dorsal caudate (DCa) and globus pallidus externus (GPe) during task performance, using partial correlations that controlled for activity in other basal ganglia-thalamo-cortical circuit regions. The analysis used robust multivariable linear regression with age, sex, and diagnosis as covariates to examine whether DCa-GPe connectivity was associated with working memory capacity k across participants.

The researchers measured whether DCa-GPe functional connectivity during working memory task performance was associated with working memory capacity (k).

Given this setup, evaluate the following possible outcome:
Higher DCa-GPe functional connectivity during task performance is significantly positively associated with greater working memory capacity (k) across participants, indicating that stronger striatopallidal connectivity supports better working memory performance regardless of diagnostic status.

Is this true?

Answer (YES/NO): NO